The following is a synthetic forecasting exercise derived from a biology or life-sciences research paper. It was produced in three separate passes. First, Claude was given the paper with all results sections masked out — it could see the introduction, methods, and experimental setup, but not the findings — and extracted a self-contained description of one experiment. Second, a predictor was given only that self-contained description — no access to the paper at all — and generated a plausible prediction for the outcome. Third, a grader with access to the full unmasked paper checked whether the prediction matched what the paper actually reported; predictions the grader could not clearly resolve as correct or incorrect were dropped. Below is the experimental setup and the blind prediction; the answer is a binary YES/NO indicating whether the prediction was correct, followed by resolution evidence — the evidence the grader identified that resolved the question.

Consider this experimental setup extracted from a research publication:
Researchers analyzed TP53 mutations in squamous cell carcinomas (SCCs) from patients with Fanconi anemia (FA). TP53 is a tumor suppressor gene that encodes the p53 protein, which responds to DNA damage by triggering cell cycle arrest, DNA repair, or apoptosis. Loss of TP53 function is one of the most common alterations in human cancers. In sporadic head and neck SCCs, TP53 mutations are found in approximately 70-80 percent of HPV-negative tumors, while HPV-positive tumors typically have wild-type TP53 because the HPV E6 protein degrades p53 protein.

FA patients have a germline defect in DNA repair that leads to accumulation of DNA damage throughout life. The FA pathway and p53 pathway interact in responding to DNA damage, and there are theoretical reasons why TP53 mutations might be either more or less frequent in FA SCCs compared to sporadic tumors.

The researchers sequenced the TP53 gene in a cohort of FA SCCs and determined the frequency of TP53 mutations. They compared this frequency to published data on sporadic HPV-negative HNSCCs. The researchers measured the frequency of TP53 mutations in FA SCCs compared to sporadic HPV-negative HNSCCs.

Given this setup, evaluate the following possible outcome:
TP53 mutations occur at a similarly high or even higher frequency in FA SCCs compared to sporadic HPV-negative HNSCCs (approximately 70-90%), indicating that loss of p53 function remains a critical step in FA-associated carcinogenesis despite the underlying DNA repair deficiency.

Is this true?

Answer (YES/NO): YES